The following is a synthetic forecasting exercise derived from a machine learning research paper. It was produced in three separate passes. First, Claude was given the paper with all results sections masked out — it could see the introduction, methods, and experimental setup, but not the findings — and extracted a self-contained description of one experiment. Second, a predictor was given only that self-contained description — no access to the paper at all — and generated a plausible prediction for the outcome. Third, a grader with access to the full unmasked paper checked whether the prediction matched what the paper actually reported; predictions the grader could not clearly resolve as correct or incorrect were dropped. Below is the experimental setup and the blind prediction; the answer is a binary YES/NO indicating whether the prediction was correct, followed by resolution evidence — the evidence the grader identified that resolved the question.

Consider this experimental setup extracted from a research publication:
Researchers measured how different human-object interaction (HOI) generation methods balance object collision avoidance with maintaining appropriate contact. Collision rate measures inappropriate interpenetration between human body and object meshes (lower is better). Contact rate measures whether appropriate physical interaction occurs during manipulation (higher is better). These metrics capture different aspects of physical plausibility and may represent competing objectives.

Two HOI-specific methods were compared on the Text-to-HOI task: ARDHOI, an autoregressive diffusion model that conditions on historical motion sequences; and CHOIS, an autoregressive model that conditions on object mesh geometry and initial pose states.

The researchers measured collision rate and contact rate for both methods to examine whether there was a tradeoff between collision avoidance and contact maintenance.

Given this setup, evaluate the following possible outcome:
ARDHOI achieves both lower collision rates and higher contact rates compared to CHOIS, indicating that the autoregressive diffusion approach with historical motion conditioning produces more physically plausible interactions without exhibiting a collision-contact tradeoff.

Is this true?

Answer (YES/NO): NO